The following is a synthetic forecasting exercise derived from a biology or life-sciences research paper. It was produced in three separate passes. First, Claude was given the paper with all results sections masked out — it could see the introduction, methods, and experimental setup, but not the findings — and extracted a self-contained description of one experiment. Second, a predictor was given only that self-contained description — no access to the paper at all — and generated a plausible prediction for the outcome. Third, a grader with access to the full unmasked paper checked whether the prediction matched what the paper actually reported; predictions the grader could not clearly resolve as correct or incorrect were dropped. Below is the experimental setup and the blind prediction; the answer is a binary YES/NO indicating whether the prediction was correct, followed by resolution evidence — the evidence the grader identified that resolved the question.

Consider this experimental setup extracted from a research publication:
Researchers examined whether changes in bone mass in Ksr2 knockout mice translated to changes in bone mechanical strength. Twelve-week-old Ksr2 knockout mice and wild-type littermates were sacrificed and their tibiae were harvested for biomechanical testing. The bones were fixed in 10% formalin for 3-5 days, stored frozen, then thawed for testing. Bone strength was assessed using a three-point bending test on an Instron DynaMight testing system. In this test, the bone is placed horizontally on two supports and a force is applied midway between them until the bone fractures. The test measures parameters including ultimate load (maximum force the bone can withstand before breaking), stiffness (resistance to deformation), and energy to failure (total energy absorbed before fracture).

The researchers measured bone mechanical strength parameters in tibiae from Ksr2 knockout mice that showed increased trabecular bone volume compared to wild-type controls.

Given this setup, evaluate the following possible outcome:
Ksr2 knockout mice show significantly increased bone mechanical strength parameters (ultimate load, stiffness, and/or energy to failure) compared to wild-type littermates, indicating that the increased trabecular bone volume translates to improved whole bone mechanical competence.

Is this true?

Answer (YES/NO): NO